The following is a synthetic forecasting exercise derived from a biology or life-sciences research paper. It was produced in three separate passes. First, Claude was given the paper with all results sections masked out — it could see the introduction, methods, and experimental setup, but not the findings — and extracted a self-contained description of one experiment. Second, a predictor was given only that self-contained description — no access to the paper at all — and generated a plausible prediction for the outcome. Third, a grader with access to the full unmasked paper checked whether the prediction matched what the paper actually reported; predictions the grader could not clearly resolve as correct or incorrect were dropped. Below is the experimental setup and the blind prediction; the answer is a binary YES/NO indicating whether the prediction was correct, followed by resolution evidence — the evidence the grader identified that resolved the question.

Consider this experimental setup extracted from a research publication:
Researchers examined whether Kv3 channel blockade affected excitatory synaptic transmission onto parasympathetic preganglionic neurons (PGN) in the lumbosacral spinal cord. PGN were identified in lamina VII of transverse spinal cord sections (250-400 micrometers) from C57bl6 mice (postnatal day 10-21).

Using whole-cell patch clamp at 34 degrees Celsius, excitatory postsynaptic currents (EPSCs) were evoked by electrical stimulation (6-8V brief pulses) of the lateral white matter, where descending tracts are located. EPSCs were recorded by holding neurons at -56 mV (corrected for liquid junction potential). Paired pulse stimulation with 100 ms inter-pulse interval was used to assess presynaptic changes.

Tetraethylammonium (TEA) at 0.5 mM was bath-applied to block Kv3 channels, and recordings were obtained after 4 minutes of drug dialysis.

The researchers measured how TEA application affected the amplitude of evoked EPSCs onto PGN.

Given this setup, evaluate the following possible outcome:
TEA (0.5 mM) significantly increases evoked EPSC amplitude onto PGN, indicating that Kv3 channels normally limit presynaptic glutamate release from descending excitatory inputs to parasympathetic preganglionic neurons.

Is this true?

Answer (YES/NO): NO